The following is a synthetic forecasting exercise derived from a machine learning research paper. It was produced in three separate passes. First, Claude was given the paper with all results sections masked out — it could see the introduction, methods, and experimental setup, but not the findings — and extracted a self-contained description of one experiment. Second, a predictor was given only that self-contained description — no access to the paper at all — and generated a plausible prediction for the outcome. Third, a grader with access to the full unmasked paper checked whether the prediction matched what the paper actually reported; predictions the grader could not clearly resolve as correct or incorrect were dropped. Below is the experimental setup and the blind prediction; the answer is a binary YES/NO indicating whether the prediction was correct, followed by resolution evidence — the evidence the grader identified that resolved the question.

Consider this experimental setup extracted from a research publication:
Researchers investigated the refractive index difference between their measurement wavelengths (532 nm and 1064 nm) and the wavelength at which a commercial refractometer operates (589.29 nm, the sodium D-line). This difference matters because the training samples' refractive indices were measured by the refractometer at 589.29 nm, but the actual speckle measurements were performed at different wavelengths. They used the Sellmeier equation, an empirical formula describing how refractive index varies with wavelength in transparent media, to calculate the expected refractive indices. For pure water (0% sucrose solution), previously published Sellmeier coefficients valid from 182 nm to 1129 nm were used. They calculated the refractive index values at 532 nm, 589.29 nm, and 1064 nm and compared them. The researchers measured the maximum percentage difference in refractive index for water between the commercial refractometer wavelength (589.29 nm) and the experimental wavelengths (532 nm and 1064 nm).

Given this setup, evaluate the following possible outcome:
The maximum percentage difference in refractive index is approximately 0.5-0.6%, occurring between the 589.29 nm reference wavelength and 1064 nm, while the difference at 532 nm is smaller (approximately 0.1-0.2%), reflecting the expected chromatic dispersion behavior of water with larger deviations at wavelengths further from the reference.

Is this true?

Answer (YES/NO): YES